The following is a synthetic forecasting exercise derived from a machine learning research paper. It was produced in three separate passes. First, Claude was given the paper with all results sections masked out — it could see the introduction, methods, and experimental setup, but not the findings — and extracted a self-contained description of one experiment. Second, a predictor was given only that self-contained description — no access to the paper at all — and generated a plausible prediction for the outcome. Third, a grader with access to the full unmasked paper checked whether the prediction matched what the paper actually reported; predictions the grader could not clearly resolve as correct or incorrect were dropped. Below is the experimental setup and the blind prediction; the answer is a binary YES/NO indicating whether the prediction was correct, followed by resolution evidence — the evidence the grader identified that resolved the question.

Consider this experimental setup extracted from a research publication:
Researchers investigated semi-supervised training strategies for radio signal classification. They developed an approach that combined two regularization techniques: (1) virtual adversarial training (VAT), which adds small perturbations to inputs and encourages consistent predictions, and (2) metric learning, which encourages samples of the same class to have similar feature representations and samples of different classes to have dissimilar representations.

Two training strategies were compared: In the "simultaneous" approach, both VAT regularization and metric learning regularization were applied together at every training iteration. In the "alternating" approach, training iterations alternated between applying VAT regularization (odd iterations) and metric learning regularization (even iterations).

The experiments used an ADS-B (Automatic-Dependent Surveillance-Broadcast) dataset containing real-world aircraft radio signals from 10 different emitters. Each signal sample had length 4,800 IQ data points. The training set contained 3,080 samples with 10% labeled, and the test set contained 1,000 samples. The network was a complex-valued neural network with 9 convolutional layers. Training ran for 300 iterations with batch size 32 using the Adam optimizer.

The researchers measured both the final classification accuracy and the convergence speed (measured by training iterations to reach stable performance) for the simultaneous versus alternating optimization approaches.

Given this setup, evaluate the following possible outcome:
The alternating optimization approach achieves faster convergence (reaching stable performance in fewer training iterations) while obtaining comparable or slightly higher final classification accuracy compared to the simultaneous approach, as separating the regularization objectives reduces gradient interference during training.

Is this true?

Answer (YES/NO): YES